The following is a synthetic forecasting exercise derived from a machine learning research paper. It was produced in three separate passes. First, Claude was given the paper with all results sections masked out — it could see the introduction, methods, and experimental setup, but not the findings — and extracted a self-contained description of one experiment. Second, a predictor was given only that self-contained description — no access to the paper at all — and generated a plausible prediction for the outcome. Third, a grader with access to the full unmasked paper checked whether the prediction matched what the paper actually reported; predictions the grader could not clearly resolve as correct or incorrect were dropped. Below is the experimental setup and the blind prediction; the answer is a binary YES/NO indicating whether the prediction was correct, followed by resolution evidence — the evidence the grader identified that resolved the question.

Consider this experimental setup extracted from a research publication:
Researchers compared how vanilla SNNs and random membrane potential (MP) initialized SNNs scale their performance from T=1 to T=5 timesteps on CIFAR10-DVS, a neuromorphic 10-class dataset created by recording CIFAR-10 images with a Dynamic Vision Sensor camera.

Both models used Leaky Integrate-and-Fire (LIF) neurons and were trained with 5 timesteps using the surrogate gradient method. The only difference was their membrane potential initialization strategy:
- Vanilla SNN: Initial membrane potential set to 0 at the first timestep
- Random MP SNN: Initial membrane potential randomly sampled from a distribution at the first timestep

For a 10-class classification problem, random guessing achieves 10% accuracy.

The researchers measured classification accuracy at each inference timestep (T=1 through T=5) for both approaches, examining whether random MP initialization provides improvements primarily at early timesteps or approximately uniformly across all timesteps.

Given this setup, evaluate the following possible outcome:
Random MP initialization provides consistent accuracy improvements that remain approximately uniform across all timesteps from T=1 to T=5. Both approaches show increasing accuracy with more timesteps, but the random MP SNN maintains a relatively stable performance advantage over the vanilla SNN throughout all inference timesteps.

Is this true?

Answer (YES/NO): NO